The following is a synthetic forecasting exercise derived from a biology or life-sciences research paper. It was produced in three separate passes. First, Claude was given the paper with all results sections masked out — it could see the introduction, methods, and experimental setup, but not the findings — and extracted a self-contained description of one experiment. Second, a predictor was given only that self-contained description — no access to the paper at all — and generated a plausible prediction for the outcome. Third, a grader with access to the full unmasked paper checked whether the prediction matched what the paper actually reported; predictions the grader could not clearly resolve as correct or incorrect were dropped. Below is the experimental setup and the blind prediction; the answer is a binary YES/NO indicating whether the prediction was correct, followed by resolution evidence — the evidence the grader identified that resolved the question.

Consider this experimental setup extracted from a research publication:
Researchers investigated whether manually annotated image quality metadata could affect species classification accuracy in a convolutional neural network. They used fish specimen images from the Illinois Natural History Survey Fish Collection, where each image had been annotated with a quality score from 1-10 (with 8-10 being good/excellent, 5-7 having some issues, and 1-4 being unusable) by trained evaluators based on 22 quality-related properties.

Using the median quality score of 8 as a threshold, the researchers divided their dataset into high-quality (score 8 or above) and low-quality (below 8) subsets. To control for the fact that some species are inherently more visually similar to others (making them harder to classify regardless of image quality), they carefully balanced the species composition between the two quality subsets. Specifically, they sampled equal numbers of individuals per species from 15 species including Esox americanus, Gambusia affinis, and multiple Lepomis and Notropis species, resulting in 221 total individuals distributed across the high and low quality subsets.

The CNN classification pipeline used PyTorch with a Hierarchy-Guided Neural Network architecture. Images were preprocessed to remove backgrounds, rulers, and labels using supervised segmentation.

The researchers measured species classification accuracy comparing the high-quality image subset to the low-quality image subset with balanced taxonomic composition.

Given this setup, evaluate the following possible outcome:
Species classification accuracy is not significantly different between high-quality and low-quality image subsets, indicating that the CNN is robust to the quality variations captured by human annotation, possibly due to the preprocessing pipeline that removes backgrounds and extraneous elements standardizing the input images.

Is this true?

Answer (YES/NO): NO